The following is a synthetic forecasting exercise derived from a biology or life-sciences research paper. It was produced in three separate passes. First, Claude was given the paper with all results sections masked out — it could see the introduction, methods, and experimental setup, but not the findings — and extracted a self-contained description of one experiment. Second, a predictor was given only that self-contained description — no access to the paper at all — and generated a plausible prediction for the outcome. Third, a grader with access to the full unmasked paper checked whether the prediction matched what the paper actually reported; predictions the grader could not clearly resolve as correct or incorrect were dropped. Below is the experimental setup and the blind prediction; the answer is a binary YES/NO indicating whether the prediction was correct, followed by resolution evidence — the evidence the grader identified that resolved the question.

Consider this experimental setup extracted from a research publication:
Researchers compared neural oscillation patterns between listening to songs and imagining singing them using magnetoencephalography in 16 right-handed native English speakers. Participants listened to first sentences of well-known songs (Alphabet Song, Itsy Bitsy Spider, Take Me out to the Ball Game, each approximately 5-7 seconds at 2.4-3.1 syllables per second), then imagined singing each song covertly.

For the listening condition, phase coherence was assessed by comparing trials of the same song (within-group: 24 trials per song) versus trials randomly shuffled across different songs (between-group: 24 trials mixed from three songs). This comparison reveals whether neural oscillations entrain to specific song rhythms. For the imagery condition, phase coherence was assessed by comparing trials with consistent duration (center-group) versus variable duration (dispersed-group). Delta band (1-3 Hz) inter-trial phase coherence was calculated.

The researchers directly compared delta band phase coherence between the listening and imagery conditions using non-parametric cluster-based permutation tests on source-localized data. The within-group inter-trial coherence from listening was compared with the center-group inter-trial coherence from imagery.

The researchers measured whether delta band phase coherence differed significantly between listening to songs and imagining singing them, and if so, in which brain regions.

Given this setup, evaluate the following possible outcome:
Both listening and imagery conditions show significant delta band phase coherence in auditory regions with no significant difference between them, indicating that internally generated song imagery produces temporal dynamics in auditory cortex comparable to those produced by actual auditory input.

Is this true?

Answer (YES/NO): NO